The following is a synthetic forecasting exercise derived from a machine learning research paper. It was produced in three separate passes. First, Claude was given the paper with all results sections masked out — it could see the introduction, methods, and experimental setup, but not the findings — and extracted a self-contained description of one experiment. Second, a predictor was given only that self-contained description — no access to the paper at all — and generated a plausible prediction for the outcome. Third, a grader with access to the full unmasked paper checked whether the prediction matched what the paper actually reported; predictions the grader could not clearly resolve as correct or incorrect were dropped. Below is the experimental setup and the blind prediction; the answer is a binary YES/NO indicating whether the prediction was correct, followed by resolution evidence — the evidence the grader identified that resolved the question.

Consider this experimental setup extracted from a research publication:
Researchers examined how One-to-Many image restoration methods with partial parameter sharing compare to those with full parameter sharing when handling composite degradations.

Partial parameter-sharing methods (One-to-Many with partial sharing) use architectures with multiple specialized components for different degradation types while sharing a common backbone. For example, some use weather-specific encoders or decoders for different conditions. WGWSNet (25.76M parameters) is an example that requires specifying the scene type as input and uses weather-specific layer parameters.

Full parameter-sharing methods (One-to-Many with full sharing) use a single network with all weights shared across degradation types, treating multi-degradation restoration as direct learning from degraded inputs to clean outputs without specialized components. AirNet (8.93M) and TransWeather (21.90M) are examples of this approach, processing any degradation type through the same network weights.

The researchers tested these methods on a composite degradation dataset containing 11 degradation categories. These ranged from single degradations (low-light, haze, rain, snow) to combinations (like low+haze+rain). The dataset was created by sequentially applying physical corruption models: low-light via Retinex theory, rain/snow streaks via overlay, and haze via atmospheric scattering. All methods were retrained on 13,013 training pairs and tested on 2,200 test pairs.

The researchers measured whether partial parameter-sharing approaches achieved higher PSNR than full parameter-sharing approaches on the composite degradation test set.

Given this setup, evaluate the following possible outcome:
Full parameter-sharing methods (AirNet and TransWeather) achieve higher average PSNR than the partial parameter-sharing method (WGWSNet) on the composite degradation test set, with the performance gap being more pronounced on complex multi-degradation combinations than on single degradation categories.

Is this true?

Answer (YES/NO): NO